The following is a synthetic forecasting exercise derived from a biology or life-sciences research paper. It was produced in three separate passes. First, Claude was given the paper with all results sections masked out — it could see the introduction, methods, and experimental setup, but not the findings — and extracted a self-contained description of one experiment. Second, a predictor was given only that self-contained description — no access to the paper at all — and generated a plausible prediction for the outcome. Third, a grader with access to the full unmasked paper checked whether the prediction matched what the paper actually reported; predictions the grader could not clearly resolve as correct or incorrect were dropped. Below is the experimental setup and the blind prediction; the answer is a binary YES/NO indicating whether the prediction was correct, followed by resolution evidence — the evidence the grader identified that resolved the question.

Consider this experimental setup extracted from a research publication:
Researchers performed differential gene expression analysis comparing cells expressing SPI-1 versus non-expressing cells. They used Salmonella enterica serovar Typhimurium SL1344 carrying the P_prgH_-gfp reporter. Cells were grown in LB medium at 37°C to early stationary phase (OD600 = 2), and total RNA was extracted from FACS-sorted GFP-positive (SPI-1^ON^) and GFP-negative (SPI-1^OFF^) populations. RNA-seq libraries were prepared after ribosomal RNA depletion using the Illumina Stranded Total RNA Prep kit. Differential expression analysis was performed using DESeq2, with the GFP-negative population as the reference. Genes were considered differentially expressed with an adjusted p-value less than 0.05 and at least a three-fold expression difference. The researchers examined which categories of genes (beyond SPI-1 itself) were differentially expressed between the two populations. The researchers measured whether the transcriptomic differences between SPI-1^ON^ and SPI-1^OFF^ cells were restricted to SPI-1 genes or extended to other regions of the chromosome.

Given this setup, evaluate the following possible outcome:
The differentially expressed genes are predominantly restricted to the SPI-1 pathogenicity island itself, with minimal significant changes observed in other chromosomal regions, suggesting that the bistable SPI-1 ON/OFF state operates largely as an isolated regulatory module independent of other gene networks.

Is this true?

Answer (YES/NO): NO